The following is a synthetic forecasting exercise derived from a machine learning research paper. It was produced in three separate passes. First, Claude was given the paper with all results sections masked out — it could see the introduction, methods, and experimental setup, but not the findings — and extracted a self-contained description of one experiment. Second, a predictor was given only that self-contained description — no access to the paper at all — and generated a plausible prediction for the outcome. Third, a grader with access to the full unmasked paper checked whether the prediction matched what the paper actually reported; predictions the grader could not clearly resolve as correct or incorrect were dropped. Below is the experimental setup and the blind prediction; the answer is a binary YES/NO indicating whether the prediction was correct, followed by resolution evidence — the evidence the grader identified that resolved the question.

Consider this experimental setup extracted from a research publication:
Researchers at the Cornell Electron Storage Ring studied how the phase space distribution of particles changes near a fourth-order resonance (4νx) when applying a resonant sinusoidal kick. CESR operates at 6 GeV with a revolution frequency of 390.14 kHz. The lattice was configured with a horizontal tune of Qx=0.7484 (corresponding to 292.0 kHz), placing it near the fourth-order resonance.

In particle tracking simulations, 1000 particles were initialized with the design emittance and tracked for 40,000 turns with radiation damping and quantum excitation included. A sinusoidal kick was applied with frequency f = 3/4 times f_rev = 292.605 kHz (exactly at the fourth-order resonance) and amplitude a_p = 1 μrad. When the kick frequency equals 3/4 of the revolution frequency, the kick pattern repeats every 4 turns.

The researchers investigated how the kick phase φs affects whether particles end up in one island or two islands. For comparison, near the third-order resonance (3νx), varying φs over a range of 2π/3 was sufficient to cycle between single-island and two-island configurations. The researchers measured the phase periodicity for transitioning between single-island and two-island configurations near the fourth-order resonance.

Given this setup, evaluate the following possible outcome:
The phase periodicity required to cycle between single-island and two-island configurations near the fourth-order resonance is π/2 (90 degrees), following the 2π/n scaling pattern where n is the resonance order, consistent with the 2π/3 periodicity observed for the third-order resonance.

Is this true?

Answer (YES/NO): YES